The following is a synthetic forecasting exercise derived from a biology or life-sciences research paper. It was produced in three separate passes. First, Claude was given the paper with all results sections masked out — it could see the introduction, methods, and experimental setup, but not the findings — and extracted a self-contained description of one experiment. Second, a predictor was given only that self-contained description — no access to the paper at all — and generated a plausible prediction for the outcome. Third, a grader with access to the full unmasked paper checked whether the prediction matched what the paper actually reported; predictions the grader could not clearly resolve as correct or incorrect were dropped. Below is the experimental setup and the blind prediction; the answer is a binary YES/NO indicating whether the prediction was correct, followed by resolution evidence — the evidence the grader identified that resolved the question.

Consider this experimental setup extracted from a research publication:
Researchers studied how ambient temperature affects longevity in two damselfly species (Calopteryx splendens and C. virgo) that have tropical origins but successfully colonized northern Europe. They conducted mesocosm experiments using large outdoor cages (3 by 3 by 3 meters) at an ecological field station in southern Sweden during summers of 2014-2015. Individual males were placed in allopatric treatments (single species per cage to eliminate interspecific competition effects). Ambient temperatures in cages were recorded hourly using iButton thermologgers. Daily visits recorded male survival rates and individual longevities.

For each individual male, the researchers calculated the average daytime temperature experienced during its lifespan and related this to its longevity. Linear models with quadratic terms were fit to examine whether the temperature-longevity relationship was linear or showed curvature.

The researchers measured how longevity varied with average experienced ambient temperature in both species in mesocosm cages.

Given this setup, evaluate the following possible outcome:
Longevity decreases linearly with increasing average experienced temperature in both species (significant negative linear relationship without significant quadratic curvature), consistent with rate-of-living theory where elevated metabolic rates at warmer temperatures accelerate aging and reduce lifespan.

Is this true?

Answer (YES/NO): NO